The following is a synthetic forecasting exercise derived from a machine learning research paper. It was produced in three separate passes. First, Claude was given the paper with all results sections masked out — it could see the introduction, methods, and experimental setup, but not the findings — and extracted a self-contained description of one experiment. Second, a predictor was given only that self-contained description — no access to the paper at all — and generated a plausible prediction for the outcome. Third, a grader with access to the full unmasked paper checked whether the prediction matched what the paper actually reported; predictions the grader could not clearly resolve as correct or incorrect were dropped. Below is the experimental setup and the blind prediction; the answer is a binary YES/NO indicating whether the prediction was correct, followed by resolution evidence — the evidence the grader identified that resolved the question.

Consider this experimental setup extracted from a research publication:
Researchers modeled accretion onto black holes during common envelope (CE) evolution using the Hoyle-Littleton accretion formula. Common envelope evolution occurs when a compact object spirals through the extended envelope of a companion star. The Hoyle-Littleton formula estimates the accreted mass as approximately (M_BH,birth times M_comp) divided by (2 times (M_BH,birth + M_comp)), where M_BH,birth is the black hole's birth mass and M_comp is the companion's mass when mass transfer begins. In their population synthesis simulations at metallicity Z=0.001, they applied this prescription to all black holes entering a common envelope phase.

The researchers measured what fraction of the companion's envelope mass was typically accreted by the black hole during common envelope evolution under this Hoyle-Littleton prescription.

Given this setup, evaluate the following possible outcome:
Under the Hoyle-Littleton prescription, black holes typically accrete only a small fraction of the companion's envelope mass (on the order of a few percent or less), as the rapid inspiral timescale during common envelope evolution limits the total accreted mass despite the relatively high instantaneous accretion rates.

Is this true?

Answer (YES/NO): NO